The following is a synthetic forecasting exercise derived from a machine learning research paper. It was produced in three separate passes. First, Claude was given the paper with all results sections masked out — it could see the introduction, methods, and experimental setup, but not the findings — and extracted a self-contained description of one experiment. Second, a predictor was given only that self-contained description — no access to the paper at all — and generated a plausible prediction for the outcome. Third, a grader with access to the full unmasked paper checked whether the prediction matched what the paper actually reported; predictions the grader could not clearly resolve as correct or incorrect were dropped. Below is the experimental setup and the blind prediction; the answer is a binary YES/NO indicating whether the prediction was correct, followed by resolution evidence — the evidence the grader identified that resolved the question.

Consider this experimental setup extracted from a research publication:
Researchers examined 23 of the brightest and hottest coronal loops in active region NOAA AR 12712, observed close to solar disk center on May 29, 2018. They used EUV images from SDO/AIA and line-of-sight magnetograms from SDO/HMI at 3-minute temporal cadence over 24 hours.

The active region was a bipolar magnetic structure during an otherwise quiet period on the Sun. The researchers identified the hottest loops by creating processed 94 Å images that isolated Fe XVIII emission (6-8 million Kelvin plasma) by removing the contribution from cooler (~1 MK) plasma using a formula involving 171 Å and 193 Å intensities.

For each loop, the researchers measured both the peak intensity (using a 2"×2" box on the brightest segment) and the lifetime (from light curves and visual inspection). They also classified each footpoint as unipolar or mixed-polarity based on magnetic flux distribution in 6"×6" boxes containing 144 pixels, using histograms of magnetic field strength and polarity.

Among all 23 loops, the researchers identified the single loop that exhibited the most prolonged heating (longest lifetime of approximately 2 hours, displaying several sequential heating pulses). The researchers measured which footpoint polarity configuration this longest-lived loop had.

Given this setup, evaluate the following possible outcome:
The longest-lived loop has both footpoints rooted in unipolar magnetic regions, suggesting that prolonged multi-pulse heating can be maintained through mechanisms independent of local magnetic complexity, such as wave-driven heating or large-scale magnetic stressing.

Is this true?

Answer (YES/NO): NO